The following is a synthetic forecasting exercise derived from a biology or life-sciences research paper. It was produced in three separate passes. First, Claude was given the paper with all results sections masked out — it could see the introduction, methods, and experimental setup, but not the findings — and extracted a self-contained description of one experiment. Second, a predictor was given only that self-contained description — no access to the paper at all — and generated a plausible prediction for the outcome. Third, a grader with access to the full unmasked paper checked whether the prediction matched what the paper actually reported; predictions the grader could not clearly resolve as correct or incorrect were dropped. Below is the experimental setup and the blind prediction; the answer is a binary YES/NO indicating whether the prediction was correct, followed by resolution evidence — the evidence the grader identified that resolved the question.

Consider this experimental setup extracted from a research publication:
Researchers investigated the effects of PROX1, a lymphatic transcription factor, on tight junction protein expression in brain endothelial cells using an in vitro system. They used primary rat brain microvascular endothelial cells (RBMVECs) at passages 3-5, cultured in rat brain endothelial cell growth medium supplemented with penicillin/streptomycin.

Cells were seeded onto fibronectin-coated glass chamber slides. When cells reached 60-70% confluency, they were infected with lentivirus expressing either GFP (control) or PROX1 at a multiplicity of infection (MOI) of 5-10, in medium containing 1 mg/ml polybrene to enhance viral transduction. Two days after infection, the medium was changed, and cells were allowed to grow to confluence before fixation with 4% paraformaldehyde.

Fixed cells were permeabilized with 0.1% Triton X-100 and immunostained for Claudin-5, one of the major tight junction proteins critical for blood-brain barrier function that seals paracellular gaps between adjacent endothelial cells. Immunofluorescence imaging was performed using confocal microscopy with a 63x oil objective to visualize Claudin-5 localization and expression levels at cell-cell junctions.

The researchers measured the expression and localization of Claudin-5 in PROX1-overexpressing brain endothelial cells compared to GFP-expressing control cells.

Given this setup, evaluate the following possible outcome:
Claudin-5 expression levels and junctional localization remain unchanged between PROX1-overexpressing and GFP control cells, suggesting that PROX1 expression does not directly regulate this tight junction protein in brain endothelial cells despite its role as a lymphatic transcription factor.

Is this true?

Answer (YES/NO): NO